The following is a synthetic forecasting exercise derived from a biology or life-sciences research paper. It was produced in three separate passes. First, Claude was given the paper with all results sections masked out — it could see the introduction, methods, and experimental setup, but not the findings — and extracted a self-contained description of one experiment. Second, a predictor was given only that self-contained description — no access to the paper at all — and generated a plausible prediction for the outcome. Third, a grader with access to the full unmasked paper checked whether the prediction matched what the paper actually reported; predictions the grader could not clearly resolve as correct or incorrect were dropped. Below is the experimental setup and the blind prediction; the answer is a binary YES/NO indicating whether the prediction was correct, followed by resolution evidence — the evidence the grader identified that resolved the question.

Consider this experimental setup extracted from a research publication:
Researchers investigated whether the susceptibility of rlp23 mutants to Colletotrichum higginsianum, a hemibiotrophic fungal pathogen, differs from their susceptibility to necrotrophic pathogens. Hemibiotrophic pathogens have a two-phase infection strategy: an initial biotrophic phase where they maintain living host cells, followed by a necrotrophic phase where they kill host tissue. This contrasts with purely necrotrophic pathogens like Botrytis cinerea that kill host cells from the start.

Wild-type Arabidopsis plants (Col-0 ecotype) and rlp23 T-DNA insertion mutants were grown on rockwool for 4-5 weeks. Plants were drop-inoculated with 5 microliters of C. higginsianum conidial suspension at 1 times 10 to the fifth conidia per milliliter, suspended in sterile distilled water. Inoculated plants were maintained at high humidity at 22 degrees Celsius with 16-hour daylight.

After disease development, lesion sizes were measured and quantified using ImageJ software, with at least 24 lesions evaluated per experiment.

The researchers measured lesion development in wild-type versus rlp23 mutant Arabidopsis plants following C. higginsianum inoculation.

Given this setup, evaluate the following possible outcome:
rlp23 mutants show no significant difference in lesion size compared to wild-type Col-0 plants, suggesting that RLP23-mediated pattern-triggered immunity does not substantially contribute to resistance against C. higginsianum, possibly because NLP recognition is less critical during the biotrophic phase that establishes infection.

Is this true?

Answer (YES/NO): YES